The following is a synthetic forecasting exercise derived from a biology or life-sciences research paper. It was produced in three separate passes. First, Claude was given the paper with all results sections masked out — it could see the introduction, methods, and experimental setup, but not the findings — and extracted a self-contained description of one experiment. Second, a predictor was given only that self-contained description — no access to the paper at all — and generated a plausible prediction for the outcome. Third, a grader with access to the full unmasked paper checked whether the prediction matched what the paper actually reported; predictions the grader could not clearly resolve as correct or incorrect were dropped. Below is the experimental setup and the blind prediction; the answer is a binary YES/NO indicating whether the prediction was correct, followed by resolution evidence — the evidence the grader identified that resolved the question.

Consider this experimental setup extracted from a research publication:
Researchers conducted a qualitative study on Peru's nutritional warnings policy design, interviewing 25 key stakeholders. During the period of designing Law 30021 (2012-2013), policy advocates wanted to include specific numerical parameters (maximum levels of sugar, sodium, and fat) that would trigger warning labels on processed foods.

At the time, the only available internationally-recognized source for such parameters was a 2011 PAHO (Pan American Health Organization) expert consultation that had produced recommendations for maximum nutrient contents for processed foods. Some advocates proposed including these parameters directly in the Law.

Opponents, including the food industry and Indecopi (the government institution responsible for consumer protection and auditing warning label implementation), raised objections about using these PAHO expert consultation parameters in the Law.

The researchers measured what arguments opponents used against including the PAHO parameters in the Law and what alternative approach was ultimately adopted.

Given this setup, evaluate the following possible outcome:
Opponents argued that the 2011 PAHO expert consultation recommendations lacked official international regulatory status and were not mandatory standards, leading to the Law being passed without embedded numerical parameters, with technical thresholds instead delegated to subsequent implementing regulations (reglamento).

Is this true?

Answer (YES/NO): YES